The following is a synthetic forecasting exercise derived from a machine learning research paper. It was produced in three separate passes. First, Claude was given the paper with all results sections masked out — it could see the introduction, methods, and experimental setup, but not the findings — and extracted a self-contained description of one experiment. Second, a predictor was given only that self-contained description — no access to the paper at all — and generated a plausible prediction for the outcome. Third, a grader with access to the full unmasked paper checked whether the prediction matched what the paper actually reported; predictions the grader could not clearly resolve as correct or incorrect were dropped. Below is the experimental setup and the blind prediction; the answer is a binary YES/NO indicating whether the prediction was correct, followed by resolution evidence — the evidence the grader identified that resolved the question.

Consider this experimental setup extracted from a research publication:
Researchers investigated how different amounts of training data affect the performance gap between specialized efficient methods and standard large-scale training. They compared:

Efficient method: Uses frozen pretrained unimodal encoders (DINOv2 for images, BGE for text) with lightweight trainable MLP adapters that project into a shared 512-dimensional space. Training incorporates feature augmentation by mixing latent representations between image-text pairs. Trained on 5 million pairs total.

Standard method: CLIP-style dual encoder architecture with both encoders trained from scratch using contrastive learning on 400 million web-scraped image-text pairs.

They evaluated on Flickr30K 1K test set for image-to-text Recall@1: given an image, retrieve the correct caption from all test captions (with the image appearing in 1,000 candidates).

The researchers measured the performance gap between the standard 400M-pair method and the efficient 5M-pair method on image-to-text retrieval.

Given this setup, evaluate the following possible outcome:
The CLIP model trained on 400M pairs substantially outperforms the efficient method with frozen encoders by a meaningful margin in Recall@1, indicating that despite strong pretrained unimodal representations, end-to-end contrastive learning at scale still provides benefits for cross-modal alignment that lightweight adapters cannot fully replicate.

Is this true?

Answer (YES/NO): YES